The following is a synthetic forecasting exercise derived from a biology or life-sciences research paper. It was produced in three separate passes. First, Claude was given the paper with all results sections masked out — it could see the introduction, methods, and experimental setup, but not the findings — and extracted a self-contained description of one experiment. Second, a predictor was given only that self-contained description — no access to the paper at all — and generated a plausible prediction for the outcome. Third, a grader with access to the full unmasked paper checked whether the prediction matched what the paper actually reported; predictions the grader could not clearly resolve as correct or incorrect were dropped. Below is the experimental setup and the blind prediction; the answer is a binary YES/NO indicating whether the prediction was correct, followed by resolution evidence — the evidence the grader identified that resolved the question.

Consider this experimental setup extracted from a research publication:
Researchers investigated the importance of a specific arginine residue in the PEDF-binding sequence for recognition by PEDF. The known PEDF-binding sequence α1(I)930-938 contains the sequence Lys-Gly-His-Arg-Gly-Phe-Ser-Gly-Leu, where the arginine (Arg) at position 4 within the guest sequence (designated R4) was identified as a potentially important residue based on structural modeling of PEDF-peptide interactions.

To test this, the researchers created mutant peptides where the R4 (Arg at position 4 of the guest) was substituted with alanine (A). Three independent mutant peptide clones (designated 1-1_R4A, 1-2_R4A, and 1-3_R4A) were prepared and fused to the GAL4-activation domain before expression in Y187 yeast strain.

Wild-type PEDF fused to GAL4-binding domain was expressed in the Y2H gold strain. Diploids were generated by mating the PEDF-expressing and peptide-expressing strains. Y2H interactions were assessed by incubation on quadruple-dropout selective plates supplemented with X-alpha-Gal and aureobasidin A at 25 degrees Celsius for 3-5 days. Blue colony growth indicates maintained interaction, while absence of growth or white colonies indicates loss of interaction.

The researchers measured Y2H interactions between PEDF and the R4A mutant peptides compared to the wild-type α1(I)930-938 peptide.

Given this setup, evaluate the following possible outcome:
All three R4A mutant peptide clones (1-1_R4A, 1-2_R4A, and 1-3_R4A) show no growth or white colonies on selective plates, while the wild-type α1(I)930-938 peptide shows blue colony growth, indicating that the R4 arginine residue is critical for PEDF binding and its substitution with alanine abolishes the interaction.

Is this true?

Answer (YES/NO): NO